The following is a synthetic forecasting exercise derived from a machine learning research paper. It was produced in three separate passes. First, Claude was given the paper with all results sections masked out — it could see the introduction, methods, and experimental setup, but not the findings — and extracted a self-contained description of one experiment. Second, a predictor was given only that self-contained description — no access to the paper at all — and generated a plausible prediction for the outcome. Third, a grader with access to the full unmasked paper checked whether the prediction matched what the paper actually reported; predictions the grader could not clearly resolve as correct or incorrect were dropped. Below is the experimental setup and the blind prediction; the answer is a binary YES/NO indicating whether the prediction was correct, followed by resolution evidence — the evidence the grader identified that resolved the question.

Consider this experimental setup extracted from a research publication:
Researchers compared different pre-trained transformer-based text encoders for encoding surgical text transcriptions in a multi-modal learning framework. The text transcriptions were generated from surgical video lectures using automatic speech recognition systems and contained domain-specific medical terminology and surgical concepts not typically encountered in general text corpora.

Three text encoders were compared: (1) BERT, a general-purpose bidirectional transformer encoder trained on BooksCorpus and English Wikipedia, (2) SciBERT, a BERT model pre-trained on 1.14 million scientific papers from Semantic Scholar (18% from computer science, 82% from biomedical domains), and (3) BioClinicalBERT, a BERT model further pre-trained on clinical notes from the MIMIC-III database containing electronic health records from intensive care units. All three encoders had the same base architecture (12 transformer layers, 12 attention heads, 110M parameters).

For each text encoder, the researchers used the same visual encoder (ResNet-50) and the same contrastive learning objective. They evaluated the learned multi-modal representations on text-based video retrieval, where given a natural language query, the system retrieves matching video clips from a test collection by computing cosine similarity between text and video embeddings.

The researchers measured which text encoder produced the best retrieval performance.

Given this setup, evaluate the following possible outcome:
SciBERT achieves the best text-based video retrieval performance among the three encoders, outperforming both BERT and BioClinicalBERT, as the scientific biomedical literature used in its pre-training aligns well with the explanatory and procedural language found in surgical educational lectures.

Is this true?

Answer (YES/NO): NO